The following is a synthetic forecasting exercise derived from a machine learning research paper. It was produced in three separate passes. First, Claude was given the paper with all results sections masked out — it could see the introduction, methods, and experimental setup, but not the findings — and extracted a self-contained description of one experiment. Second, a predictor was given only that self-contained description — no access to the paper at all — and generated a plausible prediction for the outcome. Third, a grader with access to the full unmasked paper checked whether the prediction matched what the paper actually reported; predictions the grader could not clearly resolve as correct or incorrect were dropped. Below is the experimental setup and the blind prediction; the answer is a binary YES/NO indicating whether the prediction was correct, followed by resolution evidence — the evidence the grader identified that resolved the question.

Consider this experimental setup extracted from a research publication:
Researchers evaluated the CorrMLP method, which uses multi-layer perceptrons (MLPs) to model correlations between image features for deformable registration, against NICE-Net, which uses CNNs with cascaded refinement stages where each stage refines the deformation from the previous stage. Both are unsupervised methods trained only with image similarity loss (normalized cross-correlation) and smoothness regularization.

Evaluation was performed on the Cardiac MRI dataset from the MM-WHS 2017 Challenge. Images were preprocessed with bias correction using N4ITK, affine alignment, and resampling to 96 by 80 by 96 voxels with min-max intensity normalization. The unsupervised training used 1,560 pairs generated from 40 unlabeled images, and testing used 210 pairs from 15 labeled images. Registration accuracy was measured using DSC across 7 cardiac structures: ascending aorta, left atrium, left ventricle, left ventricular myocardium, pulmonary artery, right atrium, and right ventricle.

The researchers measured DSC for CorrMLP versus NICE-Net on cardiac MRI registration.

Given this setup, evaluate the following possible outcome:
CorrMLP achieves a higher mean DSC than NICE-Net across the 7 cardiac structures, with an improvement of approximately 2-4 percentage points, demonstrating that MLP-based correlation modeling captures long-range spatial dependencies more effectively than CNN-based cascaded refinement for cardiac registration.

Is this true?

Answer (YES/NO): NO